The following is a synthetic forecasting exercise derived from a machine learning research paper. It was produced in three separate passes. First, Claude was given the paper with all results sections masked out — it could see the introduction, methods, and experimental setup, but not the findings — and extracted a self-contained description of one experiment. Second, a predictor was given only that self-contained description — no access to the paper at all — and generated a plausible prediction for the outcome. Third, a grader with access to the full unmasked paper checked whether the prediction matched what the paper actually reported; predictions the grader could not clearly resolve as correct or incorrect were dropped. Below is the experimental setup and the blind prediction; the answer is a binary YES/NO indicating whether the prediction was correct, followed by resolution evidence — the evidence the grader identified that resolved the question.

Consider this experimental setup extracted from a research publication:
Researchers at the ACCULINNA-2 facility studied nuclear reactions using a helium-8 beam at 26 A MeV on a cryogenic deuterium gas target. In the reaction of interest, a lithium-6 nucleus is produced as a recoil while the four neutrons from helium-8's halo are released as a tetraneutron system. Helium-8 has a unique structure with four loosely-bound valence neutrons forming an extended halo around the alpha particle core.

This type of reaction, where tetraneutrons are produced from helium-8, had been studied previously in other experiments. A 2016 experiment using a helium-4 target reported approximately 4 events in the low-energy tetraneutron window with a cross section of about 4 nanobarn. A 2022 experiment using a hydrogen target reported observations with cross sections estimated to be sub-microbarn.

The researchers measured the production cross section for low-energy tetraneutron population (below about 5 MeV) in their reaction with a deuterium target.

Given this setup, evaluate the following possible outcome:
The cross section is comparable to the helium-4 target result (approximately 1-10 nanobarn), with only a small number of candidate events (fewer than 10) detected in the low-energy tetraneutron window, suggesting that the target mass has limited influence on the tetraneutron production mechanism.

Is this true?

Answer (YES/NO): NO